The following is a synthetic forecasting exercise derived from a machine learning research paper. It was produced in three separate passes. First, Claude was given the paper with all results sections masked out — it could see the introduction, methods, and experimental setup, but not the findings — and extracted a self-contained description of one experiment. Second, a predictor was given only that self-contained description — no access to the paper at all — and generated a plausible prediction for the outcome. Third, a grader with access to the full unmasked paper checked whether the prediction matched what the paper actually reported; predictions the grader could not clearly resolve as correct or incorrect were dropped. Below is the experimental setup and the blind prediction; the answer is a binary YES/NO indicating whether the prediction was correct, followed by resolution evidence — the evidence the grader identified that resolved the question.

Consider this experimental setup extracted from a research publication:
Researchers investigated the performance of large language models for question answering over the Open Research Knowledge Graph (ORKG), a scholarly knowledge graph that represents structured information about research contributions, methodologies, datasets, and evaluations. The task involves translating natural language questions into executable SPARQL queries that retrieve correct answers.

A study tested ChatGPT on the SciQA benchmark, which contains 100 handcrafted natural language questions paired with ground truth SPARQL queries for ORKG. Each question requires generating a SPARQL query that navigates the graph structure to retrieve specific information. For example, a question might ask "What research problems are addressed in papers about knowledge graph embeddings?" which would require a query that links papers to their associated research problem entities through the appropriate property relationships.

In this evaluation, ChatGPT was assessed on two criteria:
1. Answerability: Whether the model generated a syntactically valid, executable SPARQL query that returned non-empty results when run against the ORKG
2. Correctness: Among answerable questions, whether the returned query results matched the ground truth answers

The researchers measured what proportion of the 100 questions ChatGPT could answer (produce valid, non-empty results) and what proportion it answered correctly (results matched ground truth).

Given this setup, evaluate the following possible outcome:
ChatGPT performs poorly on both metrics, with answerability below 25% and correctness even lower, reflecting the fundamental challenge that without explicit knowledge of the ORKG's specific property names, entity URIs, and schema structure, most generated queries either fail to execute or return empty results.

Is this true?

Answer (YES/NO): NO